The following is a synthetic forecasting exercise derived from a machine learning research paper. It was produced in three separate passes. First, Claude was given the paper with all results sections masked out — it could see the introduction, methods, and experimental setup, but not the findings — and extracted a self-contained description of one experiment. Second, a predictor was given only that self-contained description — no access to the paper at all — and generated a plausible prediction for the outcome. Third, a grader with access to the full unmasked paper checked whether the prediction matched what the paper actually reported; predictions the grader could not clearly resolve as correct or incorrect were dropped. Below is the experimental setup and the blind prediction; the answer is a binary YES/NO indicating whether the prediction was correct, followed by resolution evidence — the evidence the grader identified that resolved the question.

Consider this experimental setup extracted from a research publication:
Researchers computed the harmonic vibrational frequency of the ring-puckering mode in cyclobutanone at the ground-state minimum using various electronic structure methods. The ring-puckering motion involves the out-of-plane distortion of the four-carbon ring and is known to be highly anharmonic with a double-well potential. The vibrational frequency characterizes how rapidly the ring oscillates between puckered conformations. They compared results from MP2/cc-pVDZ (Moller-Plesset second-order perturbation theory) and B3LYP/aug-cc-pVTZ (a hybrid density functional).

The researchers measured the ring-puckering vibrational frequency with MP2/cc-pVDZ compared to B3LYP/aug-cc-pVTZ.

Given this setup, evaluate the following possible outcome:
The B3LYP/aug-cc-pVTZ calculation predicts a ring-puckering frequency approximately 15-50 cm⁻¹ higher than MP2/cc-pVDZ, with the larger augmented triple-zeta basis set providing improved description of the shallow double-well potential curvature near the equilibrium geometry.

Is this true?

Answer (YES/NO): NO